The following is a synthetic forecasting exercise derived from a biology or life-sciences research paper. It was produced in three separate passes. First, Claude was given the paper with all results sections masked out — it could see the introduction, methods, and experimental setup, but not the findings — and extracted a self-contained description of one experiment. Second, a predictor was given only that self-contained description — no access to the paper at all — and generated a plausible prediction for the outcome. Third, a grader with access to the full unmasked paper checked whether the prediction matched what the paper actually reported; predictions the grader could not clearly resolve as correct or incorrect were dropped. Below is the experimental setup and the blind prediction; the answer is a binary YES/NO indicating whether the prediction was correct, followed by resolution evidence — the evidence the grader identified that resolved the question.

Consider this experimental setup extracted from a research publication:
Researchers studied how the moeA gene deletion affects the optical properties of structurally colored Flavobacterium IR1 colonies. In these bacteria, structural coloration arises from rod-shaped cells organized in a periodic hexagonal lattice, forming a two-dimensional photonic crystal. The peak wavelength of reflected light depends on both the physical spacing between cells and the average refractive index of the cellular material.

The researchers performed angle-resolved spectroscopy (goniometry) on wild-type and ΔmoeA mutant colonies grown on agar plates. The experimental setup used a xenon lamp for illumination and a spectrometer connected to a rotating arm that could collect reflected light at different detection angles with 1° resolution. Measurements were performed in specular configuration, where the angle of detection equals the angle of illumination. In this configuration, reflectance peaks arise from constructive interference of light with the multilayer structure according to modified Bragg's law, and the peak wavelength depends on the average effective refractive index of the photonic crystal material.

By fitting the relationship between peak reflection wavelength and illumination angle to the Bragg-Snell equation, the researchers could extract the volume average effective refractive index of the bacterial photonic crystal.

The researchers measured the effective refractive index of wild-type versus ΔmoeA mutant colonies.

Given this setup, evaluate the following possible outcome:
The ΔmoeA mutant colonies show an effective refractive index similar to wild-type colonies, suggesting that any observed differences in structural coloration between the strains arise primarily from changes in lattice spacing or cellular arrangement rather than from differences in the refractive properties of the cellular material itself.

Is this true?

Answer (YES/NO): YES